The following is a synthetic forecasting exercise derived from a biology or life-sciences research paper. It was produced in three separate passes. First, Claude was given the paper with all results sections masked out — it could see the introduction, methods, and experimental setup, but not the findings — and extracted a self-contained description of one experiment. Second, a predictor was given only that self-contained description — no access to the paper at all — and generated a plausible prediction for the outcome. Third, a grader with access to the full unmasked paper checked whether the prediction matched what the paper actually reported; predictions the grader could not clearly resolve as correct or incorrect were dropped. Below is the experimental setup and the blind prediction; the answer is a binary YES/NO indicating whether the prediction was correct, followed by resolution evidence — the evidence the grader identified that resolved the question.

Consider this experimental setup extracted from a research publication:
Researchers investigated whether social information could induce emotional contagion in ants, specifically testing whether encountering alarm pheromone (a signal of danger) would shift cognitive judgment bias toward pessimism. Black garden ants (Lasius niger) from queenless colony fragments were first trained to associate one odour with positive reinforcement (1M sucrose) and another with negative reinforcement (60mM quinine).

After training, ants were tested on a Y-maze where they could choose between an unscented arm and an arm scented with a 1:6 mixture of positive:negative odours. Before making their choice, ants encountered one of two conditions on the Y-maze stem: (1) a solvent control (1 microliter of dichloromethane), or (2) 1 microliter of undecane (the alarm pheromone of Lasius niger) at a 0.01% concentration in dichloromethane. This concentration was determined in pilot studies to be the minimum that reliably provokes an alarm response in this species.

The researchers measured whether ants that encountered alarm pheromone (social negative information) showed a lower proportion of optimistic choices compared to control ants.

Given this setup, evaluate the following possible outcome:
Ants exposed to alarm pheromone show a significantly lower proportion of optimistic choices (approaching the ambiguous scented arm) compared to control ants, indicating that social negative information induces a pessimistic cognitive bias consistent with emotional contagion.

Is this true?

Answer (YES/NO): NO